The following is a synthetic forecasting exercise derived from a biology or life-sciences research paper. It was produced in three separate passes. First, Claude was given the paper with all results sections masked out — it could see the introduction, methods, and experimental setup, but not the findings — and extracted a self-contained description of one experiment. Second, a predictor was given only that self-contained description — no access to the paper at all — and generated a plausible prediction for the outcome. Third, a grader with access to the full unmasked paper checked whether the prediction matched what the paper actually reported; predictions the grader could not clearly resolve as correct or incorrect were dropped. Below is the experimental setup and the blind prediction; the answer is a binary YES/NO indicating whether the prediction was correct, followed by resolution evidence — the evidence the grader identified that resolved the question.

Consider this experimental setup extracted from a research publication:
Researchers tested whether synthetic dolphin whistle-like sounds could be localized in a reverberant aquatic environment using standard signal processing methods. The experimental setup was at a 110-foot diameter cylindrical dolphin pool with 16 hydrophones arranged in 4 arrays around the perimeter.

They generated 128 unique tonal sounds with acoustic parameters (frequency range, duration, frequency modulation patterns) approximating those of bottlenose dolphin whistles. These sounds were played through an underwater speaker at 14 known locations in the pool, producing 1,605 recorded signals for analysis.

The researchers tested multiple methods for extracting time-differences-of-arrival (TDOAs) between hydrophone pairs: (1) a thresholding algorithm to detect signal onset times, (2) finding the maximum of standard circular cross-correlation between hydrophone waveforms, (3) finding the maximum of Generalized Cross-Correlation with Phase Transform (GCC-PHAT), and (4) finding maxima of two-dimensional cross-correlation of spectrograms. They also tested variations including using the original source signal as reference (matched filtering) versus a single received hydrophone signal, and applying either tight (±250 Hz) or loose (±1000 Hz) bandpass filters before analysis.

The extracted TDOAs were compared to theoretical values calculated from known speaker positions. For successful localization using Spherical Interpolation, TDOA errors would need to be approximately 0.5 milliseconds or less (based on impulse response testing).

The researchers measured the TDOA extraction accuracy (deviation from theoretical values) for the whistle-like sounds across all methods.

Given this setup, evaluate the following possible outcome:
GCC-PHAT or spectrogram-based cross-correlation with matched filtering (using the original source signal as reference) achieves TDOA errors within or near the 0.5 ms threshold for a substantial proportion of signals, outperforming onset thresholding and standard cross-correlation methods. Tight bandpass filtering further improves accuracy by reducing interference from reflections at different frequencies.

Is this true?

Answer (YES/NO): NO